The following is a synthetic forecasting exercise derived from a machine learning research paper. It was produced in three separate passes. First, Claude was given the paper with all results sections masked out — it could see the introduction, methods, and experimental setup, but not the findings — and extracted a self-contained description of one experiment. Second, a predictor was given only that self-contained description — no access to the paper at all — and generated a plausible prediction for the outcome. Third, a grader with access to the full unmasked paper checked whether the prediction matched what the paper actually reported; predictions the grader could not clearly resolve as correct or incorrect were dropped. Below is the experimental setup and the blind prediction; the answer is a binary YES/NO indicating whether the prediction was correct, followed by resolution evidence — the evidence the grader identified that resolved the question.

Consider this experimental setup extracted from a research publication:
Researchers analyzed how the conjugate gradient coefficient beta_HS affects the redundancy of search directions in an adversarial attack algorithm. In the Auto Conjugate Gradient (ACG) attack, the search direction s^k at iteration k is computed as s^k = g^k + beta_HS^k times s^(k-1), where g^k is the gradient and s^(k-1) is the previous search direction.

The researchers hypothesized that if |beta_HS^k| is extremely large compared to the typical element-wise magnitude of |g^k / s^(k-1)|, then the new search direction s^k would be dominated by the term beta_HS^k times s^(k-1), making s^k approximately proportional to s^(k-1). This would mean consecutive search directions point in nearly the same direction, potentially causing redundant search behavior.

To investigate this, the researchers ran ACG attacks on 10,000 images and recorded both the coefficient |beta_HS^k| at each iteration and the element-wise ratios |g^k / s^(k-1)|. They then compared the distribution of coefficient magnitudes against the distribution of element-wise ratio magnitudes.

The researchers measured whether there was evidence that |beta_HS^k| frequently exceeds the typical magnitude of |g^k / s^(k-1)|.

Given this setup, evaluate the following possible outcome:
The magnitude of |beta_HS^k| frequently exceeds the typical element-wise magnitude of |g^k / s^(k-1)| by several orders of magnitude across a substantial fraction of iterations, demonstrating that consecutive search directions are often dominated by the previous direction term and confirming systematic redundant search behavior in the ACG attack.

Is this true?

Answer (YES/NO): NO